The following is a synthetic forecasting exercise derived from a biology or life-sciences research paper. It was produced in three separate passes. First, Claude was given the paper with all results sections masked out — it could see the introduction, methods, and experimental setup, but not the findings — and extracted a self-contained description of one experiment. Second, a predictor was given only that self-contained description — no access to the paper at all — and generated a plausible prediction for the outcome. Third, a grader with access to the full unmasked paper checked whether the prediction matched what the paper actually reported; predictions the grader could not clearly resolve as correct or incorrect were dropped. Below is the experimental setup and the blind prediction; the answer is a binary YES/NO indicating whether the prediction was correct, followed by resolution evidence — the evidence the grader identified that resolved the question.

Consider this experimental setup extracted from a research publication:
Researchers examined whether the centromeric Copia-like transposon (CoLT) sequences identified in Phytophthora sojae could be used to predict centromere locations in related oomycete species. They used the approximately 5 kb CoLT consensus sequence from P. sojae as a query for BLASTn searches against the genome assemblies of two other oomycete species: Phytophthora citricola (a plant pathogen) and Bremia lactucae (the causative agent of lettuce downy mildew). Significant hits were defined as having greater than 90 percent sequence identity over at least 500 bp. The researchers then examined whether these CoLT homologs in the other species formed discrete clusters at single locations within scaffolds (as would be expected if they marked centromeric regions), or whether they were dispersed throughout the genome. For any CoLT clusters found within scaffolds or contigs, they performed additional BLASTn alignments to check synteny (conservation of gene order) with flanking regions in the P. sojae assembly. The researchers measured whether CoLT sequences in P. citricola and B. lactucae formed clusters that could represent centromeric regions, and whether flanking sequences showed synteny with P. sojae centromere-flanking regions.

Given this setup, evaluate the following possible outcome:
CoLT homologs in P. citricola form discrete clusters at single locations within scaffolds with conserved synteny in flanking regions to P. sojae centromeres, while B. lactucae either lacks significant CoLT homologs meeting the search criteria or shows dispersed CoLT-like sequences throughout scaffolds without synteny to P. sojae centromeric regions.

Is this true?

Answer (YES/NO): NO